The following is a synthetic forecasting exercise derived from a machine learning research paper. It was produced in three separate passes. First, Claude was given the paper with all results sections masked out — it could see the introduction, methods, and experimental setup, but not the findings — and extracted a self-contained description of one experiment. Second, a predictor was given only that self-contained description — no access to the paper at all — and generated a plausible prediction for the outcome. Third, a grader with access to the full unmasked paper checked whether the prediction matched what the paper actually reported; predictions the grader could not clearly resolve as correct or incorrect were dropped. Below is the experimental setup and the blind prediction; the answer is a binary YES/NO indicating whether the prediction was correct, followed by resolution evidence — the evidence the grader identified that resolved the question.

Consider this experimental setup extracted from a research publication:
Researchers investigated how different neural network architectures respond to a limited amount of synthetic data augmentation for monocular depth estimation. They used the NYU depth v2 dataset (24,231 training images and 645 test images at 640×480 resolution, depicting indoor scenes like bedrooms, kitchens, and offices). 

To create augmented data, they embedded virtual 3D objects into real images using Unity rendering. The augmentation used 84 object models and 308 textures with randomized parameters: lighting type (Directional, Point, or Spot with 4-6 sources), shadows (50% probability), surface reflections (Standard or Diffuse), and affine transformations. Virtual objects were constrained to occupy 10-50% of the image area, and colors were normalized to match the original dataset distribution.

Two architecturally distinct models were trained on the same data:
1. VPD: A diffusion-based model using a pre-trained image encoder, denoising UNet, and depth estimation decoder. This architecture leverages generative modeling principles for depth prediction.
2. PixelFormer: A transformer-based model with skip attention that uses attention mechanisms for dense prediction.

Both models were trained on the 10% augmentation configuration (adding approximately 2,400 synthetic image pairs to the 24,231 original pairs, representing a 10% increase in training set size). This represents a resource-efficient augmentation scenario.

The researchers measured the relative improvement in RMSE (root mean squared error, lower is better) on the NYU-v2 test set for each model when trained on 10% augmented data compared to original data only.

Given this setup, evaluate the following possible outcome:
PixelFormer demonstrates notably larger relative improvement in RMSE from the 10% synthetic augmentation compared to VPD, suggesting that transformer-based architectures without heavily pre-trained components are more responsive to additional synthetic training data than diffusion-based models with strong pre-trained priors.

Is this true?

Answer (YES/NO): NO